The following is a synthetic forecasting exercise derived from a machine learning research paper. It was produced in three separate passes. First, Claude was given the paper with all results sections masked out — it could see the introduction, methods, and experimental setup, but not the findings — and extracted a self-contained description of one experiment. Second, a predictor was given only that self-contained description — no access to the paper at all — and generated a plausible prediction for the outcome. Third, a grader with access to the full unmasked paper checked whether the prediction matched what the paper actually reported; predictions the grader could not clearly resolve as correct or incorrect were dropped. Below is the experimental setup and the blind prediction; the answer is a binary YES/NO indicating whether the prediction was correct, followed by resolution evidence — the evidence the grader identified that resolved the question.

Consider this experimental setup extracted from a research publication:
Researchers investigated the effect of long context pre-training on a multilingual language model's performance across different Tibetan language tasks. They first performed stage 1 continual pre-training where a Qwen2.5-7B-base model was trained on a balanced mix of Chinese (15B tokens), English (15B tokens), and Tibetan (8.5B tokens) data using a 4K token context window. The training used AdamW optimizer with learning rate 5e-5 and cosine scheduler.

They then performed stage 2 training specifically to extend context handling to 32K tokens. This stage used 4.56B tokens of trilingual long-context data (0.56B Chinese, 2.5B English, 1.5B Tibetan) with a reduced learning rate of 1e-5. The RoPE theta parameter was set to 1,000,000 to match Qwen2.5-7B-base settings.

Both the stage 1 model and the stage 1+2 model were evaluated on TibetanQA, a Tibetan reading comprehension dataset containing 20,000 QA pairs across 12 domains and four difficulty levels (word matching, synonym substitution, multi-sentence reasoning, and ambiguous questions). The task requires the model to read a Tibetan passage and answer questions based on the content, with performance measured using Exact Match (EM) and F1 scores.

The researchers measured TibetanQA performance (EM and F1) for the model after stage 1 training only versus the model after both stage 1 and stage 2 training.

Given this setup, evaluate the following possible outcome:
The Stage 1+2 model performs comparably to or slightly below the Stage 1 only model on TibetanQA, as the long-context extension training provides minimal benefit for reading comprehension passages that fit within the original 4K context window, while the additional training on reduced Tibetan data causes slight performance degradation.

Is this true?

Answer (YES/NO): NO